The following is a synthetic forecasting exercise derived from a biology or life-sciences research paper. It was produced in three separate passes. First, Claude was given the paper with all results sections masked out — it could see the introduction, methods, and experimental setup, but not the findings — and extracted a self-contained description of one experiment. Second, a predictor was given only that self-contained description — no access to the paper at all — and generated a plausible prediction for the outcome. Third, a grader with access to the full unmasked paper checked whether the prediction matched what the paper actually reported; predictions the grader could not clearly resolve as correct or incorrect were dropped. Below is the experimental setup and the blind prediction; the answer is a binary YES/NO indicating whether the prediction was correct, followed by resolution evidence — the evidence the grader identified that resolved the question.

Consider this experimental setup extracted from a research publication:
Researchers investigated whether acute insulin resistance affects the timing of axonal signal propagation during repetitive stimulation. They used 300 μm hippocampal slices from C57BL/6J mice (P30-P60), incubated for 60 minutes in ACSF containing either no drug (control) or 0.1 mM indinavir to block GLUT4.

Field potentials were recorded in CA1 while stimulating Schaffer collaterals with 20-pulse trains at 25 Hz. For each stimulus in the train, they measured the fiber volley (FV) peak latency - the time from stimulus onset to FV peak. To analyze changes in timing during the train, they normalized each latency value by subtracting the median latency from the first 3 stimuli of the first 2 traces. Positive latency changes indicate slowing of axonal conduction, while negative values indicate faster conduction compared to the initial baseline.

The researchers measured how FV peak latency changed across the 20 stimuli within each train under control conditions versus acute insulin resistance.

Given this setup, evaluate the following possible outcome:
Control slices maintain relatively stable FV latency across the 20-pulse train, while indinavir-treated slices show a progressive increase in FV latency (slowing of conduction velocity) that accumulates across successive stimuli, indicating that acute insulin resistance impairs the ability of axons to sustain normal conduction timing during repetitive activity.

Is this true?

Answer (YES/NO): YES